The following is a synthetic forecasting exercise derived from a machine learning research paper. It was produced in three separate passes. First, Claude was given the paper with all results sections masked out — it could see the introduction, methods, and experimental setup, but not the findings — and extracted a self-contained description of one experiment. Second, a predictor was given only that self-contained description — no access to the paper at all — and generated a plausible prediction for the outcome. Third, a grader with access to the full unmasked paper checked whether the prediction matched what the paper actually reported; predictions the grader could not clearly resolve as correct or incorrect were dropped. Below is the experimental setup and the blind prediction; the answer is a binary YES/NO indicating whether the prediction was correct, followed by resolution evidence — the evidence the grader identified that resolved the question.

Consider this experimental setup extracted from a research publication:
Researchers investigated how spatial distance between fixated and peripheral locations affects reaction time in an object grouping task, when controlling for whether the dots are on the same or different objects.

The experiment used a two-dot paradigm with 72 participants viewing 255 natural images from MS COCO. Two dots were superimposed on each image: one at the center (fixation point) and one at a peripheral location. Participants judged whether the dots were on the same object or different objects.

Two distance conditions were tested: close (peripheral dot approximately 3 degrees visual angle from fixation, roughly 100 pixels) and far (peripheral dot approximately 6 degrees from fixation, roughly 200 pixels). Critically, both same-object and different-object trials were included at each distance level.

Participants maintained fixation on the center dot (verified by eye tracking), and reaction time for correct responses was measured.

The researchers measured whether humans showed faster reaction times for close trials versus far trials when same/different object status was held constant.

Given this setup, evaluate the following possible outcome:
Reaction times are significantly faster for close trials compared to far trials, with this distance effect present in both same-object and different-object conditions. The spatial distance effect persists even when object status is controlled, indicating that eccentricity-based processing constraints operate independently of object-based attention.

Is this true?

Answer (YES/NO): NO